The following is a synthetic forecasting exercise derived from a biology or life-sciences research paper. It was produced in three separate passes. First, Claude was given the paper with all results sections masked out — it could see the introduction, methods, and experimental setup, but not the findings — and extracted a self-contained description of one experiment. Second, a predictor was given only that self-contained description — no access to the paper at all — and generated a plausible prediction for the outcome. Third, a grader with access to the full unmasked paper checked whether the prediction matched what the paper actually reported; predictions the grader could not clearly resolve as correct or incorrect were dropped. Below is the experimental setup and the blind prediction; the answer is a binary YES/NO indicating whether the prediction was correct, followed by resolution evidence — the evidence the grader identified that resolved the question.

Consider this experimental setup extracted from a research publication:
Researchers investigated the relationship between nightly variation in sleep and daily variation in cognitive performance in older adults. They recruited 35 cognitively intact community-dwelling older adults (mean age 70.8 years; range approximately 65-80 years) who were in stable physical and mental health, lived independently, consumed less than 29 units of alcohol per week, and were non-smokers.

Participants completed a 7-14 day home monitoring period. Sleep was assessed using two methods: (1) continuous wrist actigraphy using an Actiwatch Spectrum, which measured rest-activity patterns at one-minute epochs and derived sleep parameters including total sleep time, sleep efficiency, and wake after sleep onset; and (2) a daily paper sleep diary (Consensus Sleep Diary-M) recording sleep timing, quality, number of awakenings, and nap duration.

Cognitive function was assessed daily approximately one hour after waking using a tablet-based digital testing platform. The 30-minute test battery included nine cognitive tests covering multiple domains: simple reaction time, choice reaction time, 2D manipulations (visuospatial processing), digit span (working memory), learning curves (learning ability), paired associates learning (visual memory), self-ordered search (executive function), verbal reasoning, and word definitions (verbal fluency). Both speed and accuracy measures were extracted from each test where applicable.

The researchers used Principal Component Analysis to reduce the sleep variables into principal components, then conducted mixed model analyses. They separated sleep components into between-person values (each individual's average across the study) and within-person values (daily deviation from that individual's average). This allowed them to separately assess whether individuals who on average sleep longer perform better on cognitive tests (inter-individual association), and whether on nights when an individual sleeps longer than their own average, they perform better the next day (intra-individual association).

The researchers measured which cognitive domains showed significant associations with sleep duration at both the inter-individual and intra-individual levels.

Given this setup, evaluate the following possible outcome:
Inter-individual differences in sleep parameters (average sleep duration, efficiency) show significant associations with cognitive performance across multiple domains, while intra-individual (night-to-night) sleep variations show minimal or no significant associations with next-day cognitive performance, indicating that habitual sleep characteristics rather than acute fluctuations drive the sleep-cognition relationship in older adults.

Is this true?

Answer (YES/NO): NO